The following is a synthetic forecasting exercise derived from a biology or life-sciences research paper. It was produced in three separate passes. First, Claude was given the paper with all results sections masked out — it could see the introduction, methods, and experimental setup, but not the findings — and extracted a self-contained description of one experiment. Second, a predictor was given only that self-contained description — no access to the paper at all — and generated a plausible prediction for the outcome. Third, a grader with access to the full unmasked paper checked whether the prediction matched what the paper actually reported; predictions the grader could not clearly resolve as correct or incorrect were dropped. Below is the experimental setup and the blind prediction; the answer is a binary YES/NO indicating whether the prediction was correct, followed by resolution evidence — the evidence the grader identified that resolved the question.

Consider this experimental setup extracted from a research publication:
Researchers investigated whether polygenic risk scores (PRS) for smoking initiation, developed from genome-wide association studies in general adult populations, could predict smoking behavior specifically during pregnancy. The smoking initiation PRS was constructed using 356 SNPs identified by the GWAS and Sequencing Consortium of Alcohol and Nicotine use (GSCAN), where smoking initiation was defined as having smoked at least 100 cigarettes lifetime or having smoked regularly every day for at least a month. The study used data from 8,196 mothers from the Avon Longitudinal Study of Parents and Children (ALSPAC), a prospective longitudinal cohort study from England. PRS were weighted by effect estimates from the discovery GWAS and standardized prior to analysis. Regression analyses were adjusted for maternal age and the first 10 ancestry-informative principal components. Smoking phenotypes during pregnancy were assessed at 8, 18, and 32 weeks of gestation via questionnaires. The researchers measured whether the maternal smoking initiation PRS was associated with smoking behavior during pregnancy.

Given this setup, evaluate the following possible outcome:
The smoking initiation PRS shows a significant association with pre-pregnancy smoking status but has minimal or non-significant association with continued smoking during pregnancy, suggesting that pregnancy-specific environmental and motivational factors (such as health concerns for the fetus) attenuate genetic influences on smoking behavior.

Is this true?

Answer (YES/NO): NO